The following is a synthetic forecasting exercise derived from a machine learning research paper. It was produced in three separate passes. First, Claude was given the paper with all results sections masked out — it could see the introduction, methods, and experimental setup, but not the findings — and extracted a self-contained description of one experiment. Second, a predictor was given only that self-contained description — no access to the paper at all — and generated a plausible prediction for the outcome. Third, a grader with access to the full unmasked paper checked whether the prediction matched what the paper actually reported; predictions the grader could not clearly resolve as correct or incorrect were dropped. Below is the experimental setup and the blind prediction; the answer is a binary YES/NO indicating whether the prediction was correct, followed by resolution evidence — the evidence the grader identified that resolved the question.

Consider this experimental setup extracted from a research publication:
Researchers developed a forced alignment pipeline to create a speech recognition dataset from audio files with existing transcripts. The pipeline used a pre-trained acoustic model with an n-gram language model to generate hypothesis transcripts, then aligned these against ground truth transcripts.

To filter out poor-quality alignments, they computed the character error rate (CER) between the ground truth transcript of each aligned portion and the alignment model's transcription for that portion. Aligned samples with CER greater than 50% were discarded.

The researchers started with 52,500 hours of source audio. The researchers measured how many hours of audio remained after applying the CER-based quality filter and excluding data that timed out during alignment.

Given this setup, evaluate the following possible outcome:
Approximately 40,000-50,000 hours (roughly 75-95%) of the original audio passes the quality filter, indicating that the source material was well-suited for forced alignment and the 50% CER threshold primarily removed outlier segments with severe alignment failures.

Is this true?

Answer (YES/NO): NO